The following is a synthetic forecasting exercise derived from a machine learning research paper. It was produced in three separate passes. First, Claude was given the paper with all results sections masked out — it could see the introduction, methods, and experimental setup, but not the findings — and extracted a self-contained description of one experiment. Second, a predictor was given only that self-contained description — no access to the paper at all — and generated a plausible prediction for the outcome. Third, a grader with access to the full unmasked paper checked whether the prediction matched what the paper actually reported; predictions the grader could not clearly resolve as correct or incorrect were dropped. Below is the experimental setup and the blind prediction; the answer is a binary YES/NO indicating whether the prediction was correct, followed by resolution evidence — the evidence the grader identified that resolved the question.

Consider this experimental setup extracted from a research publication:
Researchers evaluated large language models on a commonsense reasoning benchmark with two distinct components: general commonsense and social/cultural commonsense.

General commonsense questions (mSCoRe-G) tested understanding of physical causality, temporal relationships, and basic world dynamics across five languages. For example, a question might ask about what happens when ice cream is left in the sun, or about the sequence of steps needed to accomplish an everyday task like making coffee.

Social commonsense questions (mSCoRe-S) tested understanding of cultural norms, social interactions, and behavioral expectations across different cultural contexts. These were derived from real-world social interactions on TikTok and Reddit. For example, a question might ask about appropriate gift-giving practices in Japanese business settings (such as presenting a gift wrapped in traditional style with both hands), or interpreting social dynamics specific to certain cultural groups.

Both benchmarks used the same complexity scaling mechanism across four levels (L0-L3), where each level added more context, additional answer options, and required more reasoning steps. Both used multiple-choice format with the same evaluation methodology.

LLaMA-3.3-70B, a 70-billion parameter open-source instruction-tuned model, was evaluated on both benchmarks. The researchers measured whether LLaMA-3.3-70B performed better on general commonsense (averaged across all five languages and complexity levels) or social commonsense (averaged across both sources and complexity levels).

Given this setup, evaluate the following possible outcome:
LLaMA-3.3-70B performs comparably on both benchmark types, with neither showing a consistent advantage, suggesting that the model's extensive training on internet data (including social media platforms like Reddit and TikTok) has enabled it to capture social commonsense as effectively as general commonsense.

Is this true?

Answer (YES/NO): NO